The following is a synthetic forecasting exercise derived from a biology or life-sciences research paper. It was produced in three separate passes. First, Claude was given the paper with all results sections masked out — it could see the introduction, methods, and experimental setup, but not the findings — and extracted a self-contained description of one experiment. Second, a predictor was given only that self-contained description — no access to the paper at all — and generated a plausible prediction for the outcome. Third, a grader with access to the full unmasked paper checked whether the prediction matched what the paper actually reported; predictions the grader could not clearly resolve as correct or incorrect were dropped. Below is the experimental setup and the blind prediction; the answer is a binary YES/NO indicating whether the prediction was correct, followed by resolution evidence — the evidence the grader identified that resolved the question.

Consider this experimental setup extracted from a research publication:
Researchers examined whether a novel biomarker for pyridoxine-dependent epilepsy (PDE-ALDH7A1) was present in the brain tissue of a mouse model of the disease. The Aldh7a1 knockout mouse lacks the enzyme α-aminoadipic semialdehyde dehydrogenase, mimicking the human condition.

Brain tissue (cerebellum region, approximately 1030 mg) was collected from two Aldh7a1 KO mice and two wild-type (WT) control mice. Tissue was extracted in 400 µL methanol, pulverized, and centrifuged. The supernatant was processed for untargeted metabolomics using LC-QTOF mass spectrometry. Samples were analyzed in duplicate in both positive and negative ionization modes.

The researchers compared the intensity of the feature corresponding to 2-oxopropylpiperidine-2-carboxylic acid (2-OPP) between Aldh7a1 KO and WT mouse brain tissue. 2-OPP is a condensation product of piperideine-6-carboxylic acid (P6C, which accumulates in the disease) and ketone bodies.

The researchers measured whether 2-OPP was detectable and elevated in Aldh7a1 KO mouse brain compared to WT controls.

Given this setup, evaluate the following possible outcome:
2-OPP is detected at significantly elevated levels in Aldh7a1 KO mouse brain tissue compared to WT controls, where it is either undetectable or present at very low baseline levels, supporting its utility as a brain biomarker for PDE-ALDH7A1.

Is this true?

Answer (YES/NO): YES